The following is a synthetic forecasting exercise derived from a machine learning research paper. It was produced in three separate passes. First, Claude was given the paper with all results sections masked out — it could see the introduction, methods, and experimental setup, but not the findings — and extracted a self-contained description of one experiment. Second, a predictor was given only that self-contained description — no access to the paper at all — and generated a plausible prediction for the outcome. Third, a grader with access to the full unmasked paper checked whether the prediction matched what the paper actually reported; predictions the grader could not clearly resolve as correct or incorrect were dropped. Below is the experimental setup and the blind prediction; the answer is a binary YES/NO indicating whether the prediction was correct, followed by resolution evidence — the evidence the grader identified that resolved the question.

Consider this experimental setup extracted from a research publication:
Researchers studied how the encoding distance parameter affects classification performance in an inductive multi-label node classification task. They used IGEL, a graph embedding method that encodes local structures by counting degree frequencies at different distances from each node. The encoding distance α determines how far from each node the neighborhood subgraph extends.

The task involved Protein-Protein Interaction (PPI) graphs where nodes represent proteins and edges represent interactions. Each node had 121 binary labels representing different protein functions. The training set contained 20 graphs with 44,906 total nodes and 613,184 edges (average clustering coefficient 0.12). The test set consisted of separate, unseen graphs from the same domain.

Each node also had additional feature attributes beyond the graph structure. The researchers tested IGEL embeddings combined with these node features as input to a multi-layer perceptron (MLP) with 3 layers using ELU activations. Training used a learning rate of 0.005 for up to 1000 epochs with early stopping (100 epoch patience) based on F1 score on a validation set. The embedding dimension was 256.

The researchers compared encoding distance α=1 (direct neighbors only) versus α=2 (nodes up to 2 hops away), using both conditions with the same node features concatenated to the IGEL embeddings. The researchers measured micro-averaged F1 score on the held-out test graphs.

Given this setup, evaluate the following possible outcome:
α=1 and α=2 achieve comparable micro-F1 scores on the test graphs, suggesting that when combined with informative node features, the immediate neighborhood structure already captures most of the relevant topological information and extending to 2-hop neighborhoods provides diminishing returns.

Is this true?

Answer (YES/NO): NO